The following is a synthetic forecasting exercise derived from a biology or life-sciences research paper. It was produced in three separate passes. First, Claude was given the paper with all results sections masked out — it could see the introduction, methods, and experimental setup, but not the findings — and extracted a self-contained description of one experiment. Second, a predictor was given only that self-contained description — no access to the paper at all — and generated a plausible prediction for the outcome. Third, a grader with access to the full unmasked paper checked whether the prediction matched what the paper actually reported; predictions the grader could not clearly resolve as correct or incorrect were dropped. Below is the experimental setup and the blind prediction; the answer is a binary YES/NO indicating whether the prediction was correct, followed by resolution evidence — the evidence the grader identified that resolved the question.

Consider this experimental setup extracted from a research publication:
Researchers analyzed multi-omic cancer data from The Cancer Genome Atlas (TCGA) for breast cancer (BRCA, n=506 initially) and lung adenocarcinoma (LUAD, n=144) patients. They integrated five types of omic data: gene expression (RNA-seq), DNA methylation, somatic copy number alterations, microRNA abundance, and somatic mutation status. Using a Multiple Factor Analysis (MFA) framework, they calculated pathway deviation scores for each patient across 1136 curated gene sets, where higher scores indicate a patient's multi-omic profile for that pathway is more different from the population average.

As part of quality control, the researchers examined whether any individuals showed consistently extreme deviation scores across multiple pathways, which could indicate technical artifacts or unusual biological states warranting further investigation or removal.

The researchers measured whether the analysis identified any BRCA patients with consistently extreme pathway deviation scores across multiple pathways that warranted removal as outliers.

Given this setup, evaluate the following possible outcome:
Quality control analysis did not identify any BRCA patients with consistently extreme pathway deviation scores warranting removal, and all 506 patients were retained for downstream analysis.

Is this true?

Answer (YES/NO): NO